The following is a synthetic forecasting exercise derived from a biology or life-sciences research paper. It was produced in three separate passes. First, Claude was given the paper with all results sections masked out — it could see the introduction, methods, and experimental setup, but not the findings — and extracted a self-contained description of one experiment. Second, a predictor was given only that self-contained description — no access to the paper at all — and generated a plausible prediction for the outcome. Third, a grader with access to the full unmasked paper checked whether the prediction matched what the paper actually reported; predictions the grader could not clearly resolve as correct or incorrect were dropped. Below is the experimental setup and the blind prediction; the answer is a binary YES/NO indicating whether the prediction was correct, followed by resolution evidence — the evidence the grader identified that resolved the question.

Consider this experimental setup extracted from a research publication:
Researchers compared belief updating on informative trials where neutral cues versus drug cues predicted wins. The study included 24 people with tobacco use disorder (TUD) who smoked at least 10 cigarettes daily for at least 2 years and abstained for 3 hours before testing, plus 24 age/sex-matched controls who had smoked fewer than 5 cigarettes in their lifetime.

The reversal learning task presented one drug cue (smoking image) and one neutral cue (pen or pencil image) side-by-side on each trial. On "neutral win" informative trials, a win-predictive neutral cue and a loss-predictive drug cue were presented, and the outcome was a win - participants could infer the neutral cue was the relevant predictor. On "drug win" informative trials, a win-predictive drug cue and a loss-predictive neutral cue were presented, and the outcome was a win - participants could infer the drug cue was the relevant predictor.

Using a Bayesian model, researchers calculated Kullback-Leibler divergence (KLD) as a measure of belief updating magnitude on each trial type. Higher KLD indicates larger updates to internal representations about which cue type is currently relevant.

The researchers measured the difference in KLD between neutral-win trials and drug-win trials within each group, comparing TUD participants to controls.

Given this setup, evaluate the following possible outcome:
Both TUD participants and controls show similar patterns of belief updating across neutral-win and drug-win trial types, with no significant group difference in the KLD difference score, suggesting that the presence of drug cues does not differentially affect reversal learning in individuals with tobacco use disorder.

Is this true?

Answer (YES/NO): YES